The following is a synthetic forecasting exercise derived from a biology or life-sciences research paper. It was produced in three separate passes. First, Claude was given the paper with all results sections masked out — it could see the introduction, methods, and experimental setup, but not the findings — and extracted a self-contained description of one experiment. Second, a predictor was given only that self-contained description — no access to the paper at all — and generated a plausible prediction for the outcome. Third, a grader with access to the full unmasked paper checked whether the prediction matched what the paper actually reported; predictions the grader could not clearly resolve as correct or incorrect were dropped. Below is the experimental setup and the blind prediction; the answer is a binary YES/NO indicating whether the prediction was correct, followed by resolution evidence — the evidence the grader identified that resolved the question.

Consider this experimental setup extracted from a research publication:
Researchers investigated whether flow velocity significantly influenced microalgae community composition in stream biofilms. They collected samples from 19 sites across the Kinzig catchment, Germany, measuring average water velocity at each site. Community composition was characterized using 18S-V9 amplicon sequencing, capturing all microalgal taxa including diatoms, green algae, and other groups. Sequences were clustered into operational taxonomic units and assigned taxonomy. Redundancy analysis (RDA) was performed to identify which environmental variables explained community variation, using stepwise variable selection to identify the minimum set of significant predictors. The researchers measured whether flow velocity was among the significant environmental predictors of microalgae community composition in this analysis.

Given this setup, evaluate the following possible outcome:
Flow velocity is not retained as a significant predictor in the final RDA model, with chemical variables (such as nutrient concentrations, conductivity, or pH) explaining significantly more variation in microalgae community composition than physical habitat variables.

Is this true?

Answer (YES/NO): NO